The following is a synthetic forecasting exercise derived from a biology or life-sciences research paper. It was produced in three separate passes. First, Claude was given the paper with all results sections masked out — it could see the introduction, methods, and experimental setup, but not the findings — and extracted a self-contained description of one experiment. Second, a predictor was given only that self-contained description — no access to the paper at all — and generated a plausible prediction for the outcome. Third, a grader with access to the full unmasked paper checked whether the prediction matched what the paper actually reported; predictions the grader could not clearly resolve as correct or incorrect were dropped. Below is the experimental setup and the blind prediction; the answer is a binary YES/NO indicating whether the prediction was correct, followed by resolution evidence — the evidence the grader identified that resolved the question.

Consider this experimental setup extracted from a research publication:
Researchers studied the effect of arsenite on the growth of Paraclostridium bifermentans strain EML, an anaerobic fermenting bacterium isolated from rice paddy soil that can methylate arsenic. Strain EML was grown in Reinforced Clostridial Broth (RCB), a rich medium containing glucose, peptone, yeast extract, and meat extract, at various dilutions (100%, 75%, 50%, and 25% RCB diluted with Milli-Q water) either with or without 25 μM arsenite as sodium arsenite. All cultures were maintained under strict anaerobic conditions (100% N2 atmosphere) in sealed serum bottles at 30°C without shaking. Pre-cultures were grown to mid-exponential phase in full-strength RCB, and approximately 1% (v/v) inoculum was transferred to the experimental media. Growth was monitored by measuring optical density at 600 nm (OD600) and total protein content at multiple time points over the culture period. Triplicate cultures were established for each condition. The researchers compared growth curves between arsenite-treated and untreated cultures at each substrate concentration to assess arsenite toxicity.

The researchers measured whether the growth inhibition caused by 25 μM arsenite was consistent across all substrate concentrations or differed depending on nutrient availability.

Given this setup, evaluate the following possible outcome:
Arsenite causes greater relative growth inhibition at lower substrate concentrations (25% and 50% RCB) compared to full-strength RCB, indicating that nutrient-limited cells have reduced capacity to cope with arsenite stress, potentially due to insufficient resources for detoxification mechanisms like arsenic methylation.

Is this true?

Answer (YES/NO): NO